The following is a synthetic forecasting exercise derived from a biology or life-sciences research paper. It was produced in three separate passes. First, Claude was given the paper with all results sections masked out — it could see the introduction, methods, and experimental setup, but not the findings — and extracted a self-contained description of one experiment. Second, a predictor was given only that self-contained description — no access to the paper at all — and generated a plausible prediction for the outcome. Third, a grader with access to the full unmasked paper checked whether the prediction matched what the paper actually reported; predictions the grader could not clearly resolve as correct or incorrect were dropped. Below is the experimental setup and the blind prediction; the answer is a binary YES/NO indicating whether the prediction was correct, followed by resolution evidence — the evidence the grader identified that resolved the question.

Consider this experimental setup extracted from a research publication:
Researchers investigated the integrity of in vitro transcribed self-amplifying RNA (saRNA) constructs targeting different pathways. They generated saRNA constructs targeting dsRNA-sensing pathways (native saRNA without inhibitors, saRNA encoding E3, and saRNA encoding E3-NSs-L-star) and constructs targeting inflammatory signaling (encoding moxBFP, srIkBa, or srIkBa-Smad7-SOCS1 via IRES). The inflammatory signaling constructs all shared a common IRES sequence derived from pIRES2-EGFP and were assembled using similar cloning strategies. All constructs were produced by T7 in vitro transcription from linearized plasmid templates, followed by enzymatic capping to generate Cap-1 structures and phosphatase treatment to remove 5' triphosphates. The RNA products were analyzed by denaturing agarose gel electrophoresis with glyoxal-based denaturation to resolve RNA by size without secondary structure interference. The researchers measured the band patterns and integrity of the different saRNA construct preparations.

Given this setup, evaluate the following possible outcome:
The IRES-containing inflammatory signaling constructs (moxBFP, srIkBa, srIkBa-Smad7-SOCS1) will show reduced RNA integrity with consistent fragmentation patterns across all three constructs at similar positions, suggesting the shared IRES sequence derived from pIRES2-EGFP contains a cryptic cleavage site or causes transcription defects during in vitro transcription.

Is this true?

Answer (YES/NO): NO